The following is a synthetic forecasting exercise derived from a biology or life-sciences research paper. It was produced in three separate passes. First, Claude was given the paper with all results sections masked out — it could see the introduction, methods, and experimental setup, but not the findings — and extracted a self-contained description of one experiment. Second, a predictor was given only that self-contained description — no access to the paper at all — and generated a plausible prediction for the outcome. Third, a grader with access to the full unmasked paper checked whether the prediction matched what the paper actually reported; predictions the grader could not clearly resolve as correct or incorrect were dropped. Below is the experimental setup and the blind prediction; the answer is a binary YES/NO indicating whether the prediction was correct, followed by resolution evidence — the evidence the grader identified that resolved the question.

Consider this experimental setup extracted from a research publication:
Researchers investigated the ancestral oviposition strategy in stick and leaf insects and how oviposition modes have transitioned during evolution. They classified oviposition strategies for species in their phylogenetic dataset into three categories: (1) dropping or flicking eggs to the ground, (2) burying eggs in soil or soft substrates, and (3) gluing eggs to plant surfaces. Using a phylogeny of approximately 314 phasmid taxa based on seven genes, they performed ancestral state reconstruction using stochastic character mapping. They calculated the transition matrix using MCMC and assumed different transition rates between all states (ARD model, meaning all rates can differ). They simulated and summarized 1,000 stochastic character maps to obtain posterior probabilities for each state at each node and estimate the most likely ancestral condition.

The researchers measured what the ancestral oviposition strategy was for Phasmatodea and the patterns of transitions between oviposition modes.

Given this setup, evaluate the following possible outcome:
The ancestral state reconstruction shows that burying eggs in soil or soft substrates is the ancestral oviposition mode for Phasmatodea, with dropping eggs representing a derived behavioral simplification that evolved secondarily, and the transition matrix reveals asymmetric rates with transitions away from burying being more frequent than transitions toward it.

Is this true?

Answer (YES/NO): NO